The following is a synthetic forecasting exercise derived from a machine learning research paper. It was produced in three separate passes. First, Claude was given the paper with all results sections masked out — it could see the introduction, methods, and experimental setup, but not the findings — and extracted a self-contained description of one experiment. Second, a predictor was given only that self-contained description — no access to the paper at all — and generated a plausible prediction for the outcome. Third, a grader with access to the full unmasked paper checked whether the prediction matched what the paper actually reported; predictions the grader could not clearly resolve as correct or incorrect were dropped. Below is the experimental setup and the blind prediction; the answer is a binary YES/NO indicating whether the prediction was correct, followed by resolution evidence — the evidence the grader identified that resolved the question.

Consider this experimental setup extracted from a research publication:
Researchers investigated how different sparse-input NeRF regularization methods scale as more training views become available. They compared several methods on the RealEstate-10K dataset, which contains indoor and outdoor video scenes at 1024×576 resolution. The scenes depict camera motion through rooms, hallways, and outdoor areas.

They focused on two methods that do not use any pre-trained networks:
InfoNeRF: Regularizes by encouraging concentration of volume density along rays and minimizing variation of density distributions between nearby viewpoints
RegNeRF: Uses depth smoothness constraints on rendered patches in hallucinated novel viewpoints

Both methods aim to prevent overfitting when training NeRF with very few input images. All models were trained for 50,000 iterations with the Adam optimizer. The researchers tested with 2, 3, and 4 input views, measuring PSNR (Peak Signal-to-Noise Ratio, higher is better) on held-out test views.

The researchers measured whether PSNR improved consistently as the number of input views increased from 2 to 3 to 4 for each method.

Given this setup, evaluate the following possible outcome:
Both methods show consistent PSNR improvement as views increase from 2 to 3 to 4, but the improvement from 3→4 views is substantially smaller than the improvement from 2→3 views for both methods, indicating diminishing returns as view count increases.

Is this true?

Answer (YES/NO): NO